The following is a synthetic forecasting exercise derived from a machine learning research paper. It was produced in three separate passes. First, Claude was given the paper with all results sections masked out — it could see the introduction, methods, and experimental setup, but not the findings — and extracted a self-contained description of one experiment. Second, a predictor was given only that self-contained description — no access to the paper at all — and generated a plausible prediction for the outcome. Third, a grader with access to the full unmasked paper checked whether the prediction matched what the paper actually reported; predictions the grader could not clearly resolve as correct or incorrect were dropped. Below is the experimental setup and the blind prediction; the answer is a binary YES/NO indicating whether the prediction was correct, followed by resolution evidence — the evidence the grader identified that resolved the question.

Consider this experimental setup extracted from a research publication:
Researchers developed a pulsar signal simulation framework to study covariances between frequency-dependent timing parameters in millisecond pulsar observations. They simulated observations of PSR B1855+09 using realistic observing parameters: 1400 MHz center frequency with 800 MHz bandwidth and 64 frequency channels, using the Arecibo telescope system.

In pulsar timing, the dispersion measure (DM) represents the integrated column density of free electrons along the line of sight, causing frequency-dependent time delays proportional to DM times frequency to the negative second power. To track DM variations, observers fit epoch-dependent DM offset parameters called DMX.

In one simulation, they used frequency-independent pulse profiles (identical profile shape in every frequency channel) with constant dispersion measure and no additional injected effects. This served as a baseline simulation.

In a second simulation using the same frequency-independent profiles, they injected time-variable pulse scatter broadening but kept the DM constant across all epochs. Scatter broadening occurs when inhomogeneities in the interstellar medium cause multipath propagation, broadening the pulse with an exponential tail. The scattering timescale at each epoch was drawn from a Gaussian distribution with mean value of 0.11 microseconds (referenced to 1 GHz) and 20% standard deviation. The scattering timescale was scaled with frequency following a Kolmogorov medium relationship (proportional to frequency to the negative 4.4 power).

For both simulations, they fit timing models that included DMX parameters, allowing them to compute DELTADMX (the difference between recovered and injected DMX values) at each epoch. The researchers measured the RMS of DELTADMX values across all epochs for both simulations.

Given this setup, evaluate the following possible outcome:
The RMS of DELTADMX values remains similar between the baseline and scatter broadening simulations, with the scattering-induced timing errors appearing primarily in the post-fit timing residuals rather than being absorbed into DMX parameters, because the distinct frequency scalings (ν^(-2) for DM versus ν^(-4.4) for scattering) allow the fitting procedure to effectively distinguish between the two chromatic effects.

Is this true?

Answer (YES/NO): NO